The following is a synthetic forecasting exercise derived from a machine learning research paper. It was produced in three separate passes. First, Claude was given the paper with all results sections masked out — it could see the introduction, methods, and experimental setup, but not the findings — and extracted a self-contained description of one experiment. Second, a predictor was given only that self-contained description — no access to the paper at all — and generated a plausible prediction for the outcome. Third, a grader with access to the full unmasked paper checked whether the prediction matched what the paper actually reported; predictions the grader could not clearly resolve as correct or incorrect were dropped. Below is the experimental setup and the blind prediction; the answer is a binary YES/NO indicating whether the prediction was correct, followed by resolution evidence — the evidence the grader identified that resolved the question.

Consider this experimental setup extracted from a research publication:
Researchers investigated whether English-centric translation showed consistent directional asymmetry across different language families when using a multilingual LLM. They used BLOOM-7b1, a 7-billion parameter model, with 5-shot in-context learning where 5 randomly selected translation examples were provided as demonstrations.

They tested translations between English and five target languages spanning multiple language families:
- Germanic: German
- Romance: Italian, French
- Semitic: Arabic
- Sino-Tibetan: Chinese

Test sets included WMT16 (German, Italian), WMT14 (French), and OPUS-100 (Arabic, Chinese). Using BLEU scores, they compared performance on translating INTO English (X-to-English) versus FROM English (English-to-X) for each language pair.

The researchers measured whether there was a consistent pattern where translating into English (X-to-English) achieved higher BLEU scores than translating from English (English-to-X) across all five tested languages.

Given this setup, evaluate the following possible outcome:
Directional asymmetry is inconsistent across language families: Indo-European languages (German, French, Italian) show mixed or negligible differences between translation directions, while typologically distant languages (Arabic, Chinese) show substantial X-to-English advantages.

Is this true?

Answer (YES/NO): NO